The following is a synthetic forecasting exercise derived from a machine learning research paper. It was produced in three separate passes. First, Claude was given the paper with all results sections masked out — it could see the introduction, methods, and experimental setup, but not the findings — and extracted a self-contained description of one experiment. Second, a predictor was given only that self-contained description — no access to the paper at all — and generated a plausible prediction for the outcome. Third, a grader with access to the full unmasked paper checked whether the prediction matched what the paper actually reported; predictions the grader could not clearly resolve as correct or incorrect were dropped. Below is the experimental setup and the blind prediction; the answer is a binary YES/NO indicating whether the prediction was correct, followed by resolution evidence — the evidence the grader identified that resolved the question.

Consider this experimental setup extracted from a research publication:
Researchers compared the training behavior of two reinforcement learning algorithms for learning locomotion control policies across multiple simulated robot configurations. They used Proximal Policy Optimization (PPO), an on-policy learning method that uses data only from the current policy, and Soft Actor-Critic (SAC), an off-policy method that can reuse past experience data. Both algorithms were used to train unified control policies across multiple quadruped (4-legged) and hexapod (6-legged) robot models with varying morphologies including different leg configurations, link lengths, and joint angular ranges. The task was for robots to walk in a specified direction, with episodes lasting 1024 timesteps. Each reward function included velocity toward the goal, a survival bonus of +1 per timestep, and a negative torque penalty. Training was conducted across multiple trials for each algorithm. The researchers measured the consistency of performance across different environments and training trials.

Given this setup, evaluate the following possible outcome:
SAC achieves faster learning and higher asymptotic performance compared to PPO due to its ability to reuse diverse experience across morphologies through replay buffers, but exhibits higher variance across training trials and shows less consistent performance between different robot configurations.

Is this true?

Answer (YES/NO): NO